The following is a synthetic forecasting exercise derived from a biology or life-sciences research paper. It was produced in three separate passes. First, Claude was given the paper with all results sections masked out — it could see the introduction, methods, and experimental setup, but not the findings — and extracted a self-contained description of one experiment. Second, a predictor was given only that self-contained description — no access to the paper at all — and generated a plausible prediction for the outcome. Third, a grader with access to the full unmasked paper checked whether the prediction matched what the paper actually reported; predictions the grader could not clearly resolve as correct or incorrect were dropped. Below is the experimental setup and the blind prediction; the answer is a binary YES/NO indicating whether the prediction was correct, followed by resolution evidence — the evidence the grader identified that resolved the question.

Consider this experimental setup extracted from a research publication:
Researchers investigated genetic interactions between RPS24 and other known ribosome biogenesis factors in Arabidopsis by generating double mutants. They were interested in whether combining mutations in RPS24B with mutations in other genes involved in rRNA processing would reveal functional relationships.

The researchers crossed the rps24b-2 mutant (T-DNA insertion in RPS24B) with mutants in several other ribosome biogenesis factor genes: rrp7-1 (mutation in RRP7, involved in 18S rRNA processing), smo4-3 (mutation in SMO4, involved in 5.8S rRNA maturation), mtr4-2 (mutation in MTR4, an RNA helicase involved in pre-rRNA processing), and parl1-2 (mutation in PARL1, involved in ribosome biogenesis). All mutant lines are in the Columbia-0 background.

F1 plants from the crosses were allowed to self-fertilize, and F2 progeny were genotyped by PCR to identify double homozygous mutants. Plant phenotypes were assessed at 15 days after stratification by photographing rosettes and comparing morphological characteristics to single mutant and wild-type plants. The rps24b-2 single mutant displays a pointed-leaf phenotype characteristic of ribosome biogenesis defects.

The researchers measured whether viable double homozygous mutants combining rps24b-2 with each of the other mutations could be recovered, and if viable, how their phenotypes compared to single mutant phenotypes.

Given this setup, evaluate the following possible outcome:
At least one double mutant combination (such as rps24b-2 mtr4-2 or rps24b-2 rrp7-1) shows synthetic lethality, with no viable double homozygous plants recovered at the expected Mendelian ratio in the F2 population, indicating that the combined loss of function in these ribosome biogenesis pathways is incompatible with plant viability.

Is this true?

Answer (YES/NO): NO